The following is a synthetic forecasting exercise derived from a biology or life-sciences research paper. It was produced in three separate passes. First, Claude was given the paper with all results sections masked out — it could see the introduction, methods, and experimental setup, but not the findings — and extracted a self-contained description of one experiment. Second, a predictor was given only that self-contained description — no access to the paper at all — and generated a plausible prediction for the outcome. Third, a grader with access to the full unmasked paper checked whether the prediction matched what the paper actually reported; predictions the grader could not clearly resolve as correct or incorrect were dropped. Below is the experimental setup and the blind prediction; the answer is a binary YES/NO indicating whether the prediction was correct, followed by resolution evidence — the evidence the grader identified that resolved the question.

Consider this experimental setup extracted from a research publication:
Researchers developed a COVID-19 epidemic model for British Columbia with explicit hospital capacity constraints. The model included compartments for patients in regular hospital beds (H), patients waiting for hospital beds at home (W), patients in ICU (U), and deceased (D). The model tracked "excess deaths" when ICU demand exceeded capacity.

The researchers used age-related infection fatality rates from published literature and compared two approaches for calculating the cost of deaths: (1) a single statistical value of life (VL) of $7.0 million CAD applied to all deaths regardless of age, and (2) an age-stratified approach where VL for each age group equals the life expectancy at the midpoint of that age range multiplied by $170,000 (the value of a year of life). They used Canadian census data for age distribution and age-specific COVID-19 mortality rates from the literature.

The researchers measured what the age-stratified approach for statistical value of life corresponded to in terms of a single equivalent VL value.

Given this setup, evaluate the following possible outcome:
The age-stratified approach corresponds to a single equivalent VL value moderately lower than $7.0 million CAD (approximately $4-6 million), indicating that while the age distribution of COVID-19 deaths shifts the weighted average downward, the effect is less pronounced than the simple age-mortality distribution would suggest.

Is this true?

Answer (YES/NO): NO